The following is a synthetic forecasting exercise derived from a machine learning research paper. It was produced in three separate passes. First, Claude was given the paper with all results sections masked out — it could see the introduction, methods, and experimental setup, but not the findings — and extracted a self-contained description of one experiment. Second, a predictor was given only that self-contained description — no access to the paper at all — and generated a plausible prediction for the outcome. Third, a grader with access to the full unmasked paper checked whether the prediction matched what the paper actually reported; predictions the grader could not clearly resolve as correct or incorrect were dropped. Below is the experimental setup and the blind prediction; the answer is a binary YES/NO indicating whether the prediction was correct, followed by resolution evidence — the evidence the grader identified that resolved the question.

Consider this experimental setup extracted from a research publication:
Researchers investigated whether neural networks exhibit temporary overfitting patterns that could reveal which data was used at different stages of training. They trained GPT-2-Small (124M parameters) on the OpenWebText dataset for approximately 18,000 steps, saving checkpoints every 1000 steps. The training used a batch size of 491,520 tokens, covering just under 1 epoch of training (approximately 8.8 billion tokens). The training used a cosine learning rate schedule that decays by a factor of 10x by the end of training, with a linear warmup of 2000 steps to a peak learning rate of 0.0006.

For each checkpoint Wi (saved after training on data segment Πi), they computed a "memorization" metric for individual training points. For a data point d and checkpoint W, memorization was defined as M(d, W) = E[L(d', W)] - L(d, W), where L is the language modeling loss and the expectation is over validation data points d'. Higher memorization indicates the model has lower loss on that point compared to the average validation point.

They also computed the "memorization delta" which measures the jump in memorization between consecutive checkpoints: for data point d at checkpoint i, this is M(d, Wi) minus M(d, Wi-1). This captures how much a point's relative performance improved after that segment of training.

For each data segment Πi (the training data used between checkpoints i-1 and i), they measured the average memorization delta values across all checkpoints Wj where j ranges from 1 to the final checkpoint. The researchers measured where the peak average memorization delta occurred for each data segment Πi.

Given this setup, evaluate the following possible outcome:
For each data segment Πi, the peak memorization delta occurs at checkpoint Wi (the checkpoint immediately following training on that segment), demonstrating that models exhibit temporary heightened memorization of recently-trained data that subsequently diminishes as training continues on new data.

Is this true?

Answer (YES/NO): YES